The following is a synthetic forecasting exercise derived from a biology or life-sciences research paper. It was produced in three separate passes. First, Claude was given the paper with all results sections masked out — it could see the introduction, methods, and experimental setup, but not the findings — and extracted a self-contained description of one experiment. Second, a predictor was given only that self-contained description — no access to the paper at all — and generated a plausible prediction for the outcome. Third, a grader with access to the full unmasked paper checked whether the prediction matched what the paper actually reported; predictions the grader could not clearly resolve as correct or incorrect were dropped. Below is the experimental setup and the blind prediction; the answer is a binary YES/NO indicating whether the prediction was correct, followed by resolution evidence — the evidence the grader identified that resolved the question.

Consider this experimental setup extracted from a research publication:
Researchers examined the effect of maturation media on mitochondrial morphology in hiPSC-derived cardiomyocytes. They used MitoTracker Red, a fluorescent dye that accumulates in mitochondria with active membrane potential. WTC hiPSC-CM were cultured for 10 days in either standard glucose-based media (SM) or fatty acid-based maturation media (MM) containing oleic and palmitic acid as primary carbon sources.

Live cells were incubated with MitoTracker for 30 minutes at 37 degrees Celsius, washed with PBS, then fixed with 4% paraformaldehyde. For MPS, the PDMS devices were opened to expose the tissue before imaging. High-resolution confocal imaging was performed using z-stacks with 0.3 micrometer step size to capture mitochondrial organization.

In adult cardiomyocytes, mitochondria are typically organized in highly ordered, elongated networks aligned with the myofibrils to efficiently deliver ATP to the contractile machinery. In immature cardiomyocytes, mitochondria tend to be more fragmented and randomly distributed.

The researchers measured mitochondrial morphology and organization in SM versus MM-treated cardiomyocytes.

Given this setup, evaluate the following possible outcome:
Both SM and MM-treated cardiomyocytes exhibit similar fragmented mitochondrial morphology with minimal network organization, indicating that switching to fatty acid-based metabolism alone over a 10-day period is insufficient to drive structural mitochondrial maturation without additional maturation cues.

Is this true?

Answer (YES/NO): NO